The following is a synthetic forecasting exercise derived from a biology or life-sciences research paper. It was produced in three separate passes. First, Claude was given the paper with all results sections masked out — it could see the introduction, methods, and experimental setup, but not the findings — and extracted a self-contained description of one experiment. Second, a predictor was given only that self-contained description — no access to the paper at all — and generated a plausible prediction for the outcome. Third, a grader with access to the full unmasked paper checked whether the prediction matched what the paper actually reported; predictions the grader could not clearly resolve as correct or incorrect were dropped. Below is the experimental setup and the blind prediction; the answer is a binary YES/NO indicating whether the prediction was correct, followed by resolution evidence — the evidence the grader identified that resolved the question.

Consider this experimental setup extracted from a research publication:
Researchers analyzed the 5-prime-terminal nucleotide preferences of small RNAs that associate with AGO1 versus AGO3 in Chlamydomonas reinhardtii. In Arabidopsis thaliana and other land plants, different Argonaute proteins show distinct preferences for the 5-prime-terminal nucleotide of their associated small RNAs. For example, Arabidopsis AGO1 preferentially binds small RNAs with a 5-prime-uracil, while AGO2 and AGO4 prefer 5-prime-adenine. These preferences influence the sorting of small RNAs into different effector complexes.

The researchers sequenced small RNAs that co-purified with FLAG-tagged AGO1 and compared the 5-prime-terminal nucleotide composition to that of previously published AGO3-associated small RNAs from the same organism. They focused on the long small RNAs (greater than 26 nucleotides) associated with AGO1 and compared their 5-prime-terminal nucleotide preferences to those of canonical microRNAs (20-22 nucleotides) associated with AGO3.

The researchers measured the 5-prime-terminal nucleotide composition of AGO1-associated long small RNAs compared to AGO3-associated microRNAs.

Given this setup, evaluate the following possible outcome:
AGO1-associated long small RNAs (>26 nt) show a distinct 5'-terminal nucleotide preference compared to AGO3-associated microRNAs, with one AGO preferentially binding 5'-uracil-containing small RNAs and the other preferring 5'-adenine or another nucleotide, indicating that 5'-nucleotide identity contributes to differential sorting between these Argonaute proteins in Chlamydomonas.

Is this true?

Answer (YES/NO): YES